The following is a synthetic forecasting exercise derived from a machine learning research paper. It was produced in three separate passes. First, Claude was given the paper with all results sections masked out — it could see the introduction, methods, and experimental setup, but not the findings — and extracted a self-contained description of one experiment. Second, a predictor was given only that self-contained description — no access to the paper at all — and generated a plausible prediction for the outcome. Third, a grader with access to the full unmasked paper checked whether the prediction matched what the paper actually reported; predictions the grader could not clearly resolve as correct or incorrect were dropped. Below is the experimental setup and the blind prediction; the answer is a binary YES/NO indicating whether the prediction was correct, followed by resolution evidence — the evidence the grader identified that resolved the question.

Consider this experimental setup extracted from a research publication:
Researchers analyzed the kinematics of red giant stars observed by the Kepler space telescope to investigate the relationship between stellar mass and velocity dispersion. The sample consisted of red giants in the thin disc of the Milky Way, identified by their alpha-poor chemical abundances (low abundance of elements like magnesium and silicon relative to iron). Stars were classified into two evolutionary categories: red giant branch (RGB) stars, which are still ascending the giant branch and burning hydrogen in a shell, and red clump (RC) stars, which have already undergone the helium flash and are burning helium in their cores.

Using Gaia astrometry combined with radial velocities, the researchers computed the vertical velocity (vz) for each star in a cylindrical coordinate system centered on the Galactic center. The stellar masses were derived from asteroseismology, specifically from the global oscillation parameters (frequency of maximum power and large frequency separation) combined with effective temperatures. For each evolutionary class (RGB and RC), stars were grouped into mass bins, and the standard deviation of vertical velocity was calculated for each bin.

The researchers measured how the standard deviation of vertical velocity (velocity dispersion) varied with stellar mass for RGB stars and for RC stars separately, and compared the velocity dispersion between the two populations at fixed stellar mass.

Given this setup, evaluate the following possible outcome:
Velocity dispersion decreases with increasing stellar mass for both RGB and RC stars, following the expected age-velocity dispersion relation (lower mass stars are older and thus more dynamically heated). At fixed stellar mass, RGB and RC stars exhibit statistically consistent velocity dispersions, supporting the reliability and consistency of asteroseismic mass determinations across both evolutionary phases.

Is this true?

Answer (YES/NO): NO